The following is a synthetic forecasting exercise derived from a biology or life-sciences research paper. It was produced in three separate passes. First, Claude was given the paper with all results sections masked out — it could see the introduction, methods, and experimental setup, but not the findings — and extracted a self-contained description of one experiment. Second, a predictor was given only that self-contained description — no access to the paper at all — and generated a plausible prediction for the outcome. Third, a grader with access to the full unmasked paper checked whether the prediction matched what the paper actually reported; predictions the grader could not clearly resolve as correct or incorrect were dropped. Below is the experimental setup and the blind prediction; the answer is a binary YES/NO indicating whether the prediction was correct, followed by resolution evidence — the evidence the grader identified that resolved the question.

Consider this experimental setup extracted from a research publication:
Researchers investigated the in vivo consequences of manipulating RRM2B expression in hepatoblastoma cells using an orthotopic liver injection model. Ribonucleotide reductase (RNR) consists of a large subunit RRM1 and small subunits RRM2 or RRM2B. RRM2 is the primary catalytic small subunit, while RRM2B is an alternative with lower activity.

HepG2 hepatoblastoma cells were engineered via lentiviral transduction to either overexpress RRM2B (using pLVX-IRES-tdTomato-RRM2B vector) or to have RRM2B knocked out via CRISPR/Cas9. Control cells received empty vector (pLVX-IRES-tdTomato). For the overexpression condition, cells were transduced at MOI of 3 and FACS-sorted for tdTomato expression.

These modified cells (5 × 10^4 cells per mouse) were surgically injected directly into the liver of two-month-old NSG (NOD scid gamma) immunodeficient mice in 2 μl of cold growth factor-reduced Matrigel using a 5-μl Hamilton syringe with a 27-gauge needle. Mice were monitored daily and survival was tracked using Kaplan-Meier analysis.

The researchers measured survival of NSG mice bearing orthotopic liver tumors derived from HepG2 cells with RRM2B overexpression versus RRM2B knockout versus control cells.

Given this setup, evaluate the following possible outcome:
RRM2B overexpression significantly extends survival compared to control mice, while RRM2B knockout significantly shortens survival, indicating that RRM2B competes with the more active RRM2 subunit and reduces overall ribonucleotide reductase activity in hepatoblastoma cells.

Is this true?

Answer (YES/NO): NO